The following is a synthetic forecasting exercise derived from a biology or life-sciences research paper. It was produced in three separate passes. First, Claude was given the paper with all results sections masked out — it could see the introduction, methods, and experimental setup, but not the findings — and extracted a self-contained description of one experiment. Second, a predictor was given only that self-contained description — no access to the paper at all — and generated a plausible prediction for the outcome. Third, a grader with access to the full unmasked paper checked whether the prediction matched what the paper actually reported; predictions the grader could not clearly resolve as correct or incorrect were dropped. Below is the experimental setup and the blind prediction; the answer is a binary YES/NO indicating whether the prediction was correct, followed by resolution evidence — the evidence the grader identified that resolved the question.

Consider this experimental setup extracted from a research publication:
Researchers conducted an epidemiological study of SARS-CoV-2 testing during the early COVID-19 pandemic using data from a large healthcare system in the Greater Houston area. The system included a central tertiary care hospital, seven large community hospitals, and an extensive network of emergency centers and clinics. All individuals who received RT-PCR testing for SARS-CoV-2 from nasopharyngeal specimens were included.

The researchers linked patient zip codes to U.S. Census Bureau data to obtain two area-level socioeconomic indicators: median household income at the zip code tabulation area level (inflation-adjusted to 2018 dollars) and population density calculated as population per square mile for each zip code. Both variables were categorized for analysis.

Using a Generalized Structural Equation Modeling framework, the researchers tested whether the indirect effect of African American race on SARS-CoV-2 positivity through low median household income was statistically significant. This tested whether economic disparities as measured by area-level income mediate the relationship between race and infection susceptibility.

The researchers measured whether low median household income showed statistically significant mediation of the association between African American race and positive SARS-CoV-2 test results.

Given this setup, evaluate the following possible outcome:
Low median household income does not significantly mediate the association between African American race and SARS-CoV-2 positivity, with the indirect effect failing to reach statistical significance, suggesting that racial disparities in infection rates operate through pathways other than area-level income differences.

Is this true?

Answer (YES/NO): YES